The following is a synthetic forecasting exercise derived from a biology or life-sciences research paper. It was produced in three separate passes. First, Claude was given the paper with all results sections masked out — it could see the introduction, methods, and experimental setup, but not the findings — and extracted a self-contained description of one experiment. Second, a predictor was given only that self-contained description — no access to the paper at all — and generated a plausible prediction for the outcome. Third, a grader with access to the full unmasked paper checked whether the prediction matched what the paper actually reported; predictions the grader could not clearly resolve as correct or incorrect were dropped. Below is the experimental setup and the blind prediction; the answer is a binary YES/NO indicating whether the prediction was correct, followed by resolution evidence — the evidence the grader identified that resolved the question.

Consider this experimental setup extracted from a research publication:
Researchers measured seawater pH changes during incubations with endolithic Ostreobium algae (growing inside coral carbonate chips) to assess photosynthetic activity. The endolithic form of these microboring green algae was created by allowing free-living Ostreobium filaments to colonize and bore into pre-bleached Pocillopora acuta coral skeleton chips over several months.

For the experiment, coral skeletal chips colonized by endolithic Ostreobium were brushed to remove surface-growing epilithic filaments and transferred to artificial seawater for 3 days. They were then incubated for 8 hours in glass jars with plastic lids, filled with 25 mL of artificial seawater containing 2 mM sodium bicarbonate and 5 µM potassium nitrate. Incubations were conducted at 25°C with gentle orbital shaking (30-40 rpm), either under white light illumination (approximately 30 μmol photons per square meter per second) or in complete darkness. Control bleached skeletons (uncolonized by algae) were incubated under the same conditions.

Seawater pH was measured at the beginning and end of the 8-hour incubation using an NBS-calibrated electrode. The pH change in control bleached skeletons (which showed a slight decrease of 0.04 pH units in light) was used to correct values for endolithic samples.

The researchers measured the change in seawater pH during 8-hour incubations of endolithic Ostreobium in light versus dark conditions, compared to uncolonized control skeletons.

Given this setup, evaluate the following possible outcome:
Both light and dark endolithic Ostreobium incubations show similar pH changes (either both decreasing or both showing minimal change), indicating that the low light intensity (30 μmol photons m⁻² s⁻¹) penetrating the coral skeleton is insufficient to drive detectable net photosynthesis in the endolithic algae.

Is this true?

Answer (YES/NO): NO